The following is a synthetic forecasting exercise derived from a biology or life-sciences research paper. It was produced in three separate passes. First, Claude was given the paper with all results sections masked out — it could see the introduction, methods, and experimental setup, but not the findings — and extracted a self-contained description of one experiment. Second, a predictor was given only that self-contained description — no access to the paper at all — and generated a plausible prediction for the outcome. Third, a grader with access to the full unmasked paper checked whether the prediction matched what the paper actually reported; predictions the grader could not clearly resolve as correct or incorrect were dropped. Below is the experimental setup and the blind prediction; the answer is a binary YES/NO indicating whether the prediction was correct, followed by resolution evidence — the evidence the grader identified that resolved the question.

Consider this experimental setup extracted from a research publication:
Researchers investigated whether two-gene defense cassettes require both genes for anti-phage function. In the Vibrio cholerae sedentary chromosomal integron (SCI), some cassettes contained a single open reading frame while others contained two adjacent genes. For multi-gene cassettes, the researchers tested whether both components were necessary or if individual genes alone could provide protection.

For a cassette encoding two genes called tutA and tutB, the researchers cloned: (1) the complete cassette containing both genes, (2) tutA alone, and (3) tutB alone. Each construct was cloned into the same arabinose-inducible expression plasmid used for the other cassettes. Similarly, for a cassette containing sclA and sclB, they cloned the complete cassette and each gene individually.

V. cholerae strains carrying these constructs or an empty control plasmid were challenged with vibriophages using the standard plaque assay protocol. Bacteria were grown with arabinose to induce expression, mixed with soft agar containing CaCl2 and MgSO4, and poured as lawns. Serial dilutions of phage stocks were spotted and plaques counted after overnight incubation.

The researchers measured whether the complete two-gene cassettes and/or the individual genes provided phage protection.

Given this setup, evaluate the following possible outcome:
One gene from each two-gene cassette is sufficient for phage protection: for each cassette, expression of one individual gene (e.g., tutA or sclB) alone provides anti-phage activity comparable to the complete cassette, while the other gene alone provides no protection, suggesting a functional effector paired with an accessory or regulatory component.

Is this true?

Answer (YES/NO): NO